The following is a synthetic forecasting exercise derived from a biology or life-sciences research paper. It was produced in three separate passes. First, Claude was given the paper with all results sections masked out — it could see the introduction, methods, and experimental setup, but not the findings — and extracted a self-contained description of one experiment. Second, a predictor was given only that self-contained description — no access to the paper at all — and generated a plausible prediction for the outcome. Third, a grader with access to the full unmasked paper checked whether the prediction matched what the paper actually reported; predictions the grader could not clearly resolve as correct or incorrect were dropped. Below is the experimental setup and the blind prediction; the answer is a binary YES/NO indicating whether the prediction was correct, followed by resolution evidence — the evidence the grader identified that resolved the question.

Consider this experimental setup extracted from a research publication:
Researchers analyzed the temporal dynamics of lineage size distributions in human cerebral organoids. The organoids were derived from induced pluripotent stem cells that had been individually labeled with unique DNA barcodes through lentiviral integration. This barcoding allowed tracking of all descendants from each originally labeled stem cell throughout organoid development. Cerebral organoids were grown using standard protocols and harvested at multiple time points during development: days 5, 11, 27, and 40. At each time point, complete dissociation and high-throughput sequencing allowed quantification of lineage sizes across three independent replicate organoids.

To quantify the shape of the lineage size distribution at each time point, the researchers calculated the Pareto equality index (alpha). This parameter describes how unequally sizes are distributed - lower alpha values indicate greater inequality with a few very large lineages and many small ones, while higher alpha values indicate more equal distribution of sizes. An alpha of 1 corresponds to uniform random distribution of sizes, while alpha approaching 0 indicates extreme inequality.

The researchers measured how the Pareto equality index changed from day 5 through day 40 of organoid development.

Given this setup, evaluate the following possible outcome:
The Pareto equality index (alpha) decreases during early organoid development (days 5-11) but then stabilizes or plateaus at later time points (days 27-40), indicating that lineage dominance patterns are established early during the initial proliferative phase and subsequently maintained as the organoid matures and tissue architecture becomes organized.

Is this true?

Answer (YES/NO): NO